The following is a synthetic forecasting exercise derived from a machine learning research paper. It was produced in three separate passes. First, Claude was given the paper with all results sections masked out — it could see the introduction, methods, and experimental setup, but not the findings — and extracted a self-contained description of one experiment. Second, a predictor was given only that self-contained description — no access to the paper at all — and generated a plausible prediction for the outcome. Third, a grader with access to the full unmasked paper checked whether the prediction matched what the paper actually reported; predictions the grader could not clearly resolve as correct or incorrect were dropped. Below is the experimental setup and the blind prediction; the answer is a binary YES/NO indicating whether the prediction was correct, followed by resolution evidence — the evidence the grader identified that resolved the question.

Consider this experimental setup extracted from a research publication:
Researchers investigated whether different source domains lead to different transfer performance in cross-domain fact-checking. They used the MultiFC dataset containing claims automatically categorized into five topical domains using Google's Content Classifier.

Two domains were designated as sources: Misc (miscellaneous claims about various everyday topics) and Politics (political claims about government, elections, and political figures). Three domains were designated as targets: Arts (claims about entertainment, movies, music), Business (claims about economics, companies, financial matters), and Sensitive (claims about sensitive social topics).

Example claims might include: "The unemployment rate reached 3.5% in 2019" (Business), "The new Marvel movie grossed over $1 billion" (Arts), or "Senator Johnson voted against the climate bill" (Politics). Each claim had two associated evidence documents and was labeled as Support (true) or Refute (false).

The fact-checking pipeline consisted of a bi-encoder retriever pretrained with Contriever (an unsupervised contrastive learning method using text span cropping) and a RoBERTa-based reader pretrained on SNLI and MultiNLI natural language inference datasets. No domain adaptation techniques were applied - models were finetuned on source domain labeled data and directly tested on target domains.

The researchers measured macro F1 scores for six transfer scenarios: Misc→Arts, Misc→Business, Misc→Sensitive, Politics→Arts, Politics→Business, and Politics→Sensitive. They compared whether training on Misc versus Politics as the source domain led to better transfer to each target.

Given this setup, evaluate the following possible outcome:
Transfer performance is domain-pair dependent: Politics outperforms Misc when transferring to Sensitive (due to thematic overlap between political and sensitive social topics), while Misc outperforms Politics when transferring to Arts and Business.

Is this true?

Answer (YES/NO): NO